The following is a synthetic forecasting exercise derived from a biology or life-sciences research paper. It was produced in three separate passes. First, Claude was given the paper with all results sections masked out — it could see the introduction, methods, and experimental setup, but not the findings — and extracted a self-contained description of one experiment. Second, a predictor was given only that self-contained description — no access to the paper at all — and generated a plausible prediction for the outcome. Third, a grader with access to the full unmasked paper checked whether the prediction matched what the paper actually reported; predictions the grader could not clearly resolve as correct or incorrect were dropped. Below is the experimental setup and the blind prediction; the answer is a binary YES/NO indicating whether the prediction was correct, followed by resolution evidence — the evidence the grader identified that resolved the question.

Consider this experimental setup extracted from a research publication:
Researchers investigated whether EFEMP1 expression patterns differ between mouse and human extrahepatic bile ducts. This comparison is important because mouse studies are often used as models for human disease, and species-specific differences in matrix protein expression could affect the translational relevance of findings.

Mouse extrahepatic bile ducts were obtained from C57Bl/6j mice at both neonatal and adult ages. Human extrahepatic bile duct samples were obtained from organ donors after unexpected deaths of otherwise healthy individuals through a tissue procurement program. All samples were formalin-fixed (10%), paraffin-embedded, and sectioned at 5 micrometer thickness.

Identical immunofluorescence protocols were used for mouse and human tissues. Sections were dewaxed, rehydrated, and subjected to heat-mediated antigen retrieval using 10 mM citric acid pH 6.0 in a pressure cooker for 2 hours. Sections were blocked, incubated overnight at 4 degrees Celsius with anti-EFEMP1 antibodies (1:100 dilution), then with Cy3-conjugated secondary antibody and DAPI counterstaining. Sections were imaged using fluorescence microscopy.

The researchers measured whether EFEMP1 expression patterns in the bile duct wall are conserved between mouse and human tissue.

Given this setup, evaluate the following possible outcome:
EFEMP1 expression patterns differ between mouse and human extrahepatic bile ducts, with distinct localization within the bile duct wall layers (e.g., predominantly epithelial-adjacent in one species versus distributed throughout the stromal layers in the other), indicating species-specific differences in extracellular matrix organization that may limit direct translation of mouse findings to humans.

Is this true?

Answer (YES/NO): NO